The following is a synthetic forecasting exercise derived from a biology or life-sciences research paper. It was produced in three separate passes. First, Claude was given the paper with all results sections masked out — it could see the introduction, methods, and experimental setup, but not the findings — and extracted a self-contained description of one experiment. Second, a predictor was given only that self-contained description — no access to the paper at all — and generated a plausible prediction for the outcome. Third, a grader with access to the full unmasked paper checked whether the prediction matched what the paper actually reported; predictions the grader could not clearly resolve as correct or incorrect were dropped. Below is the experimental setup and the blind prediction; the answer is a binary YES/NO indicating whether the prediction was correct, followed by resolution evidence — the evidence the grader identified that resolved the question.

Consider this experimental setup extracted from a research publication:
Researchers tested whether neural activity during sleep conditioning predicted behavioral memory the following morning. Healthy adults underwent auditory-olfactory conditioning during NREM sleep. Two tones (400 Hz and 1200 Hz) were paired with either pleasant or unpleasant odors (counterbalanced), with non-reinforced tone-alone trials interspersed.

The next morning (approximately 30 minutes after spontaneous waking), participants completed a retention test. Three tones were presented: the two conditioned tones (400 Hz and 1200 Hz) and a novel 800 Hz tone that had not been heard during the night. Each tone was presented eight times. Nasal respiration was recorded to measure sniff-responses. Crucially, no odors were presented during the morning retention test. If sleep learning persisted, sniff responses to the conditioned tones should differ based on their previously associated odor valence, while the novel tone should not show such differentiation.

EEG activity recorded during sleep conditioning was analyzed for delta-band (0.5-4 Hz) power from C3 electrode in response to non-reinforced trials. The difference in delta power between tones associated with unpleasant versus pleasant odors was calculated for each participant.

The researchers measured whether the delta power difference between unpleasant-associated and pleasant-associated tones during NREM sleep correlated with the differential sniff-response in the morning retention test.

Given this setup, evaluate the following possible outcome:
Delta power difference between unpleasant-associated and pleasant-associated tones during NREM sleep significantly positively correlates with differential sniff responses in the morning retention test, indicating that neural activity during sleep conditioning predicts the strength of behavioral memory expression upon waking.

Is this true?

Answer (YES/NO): NO